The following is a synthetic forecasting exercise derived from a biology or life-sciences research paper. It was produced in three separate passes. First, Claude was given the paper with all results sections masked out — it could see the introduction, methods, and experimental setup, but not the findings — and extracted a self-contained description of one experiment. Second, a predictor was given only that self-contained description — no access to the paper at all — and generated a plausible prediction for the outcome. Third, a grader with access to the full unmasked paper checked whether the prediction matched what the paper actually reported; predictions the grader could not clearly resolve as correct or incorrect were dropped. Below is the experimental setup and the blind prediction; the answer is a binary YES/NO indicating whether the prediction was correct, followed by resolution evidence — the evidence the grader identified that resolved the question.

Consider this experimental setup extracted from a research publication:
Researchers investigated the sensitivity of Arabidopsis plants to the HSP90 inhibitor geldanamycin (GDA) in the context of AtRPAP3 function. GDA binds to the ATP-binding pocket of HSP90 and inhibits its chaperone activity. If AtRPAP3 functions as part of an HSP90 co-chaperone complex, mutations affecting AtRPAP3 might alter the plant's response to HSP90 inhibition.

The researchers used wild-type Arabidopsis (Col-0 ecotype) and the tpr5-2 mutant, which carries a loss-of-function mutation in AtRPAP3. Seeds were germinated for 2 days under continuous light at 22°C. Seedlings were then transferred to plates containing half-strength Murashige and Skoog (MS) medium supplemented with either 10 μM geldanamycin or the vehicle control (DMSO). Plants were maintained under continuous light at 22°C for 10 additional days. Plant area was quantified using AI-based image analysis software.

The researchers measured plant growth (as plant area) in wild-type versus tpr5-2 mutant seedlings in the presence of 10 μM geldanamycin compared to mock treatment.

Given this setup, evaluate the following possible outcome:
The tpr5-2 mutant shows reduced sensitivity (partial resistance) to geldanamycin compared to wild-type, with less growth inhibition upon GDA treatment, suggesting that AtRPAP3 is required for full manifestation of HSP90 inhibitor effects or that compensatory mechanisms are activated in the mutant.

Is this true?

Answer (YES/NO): YES